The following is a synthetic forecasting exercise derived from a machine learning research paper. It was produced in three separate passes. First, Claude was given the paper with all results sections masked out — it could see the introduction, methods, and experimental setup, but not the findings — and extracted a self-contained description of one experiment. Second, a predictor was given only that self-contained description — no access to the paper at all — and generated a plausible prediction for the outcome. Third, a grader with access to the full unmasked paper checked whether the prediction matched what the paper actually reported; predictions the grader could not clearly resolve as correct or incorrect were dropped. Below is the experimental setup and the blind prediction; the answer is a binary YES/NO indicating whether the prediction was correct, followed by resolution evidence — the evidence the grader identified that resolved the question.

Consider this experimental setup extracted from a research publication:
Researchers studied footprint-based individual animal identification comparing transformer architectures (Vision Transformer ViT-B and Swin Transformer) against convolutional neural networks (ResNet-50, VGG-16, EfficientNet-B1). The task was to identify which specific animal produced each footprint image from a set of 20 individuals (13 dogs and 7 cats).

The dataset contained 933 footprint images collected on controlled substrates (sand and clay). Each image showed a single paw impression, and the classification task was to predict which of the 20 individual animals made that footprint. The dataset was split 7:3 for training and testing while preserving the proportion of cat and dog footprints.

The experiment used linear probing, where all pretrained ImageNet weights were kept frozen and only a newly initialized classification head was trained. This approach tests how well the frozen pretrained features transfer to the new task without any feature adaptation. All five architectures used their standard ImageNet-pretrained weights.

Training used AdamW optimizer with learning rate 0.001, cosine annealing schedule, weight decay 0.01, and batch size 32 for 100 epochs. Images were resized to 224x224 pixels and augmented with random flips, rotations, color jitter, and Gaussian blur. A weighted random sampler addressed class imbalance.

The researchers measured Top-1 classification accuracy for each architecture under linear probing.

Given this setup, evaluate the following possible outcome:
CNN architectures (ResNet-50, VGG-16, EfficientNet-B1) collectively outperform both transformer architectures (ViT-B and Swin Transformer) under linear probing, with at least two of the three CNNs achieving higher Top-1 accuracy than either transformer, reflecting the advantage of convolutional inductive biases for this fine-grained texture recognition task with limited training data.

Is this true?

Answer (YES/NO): NO